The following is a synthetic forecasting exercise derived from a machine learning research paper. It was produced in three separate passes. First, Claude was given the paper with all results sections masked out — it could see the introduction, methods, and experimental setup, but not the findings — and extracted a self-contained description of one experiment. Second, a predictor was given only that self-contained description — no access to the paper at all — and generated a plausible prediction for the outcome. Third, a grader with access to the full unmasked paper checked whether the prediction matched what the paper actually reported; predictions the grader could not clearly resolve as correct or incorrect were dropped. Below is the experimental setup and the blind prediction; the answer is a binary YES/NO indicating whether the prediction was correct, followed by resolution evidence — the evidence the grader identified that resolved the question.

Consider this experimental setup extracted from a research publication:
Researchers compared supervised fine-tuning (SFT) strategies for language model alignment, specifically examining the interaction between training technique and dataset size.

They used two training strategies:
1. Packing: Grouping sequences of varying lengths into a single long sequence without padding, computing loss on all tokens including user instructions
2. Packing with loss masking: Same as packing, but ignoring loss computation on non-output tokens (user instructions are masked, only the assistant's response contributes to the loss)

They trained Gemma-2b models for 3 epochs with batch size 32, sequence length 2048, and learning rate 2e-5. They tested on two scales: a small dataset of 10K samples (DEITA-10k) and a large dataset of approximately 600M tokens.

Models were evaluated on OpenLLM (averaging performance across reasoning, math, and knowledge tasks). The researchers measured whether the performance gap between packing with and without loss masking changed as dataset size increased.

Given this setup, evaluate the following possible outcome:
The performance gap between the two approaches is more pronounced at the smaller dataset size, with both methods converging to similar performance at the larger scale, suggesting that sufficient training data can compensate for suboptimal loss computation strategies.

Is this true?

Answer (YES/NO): NO